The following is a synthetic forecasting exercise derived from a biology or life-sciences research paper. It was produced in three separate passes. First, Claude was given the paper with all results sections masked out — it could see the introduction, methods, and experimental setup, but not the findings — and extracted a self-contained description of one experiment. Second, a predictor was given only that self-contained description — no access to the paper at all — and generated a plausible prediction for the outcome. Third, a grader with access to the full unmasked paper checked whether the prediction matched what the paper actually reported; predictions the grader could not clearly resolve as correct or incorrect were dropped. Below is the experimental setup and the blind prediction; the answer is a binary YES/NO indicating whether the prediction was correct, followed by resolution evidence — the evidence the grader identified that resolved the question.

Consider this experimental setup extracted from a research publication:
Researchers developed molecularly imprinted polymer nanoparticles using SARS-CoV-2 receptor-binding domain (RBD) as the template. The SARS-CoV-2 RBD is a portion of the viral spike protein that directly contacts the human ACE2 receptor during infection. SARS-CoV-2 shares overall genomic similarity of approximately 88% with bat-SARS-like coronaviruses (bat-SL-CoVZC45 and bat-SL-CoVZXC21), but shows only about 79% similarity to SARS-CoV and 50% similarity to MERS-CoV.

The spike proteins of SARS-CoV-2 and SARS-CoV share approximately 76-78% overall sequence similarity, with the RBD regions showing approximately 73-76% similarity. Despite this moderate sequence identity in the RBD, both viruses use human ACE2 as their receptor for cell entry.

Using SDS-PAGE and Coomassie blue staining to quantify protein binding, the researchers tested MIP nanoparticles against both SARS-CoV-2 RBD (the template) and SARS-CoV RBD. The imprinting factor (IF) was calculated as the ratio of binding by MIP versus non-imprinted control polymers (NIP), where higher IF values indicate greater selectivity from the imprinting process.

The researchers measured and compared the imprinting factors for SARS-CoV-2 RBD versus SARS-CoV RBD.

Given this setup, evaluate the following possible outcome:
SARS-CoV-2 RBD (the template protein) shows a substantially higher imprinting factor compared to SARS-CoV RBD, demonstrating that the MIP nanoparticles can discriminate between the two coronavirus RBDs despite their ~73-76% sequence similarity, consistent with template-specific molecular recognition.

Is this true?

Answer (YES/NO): YES